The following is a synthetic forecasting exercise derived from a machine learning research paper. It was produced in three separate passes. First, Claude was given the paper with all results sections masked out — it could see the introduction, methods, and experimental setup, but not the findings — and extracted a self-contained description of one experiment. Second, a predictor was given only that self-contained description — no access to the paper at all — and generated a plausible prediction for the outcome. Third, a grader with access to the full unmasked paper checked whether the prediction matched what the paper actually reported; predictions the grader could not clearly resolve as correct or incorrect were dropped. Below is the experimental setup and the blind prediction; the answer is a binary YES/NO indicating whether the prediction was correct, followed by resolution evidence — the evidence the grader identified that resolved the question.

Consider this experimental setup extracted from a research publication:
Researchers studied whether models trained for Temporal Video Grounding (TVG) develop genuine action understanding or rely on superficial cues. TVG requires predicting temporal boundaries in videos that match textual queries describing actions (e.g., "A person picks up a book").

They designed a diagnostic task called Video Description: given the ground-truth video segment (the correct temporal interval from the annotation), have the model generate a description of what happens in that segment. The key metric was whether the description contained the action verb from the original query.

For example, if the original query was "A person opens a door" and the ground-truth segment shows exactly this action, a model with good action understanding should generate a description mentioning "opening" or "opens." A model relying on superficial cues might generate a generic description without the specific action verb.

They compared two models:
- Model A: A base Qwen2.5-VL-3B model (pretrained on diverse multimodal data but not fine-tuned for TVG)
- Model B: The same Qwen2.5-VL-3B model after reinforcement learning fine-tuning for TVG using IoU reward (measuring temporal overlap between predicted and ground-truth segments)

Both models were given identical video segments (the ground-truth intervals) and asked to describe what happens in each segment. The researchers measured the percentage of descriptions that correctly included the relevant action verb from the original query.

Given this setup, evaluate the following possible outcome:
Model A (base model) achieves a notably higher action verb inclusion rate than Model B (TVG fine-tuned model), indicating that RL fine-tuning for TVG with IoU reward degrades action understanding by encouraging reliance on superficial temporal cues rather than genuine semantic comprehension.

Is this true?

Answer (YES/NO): YES